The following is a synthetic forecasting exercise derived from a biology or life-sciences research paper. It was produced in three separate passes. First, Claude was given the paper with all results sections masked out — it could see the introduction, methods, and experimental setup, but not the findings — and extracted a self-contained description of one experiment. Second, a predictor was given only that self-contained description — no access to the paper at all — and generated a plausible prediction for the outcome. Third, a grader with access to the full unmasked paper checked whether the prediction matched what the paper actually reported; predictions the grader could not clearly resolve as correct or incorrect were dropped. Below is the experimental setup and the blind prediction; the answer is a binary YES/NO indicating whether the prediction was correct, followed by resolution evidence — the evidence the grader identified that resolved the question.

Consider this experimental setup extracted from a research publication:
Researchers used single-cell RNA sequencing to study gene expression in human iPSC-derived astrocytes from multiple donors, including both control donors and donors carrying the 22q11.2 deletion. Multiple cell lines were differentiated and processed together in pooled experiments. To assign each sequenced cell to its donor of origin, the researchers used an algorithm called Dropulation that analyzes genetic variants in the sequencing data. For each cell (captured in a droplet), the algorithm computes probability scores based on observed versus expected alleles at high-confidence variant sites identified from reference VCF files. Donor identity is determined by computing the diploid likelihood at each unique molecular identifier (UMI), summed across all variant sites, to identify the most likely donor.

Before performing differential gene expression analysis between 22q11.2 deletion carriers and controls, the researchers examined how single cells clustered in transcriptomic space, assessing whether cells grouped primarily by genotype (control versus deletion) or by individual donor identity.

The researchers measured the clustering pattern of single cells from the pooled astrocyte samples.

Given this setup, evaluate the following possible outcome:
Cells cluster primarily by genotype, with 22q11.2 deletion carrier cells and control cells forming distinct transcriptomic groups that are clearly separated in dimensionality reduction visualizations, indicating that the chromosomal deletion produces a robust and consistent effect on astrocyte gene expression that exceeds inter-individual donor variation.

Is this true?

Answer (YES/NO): NO